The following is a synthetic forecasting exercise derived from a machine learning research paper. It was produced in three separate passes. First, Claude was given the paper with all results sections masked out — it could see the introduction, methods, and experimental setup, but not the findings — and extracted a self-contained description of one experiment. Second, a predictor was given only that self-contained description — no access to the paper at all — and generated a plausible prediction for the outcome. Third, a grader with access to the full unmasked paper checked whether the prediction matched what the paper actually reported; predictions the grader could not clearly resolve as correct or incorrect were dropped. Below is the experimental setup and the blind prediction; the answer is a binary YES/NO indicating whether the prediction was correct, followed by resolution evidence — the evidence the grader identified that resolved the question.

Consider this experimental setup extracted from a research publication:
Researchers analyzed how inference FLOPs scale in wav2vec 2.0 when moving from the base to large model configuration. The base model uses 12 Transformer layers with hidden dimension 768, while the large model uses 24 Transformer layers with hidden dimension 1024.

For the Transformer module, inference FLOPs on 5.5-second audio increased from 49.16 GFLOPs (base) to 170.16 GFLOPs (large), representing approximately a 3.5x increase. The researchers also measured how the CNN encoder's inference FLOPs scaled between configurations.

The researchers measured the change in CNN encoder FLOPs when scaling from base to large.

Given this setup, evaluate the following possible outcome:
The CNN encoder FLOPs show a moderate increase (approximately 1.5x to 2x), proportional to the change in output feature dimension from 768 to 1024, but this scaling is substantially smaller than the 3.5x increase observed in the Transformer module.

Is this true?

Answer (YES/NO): NO